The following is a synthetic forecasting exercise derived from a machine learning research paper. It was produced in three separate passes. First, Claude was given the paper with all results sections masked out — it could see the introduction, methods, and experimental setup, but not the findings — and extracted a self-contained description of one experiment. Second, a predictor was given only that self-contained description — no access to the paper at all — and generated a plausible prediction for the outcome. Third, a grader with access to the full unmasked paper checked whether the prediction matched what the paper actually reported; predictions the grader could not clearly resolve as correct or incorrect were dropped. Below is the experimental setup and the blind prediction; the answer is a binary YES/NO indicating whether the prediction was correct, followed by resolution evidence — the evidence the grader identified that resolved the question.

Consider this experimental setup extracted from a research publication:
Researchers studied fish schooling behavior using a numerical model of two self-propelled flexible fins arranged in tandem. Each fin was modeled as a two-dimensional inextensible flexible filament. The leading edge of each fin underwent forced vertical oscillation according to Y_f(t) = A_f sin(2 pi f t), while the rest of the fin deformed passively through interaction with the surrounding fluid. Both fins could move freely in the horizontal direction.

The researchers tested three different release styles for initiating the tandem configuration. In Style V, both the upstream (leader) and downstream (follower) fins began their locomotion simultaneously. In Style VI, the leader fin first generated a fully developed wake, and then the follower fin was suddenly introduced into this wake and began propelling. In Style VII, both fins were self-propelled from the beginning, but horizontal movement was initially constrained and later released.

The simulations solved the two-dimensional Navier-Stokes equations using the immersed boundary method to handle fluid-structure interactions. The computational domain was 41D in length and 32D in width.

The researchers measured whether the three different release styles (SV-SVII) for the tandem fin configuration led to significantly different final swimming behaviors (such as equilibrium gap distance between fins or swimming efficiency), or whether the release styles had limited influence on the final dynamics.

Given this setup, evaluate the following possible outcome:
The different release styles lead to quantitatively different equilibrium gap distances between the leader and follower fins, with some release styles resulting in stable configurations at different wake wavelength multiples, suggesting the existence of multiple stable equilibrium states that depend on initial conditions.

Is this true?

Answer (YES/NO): YES